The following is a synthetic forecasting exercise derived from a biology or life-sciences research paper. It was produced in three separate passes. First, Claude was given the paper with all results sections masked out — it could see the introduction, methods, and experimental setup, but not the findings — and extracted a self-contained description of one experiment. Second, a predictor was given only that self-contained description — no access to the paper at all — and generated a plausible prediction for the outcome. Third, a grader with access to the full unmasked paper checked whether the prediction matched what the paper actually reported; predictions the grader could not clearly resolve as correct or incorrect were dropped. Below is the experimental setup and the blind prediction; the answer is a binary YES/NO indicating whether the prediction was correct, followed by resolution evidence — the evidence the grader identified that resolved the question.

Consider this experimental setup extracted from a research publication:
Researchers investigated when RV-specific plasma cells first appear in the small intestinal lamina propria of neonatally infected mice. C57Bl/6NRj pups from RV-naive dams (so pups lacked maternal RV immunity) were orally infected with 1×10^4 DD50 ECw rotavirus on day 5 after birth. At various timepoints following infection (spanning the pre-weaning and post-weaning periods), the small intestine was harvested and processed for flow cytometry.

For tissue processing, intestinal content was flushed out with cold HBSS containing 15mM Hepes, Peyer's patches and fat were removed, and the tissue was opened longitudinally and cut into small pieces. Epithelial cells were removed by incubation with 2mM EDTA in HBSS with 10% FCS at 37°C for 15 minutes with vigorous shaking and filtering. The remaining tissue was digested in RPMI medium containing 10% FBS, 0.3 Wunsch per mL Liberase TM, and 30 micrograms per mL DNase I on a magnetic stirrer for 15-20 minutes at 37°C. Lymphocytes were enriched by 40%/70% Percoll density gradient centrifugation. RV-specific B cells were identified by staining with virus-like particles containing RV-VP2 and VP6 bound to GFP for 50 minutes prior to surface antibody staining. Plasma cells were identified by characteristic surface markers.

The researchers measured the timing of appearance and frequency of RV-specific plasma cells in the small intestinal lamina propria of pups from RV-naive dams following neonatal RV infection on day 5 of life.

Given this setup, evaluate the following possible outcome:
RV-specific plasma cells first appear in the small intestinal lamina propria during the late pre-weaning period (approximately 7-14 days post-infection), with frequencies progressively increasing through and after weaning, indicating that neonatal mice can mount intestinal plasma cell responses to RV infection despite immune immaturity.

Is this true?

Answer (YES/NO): YES